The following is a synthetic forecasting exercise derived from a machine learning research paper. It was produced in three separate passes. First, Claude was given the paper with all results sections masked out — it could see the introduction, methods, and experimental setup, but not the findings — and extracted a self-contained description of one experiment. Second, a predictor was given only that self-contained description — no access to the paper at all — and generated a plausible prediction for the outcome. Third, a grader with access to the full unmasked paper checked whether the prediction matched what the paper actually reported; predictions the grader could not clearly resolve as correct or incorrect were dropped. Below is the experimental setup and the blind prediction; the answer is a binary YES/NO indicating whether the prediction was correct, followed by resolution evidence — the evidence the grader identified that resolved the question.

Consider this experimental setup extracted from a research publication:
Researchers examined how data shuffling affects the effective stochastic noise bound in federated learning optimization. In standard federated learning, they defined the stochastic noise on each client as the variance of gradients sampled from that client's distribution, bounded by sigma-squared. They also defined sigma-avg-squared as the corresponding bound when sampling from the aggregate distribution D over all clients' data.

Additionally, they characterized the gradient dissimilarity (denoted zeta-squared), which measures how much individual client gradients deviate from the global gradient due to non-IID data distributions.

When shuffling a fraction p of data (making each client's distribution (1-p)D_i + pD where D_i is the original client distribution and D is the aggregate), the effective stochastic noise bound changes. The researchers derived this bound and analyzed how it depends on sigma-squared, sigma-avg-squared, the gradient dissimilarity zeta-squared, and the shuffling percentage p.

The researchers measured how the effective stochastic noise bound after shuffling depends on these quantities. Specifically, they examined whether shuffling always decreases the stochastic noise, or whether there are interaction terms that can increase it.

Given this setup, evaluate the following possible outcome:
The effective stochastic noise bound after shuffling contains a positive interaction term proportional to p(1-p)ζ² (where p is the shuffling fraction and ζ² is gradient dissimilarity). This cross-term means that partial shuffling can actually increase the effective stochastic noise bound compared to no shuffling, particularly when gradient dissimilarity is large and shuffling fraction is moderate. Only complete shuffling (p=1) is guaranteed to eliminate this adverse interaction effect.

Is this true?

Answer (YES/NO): YES